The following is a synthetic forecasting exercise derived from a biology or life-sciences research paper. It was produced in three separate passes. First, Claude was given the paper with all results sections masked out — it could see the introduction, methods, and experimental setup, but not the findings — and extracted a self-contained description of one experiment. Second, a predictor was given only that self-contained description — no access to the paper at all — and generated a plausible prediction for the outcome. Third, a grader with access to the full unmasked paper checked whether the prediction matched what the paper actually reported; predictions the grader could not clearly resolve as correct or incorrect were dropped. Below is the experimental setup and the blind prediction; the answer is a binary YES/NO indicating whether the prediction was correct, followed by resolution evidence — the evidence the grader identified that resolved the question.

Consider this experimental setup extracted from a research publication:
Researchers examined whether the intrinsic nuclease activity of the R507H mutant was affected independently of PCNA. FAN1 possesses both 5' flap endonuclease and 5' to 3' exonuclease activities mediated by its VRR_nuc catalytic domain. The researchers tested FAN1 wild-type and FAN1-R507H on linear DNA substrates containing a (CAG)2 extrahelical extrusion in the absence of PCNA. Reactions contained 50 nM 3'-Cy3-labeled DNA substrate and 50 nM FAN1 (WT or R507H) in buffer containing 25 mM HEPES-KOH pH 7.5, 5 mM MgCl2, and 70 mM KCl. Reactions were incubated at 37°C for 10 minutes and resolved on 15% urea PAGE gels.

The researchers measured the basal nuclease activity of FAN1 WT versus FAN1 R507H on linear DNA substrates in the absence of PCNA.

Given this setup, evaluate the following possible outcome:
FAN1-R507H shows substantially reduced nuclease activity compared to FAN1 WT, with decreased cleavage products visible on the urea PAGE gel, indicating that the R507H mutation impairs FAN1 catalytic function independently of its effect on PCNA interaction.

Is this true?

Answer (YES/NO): NO